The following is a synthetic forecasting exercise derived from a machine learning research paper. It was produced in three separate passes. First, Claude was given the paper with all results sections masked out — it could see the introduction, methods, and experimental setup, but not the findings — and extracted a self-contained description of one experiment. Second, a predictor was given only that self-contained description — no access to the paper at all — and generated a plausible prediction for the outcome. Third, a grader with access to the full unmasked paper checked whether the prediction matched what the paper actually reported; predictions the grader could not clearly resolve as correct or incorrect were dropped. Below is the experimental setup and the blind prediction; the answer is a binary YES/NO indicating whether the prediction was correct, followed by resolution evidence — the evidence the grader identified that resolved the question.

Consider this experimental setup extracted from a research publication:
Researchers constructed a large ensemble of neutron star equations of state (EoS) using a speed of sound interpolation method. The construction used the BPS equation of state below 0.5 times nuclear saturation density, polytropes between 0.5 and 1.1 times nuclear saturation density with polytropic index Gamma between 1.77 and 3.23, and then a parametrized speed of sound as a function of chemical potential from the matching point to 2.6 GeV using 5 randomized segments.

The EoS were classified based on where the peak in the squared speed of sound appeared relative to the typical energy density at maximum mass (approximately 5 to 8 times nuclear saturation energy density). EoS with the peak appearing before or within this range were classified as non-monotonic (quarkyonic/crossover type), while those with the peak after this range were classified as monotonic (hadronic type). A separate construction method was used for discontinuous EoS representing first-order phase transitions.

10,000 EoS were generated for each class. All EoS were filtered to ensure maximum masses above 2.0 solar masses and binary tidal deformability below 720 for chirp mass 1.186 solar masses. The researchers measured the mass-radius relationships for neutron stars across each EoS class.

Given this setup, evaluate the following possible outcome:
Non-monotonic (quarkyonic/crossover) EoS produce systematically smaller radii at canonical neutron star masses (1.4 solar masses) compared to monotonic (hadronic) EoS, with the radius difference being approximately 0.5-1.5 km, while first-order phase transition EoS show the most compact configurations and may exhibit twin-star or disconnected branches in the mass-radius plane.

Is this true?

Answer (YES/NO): NO